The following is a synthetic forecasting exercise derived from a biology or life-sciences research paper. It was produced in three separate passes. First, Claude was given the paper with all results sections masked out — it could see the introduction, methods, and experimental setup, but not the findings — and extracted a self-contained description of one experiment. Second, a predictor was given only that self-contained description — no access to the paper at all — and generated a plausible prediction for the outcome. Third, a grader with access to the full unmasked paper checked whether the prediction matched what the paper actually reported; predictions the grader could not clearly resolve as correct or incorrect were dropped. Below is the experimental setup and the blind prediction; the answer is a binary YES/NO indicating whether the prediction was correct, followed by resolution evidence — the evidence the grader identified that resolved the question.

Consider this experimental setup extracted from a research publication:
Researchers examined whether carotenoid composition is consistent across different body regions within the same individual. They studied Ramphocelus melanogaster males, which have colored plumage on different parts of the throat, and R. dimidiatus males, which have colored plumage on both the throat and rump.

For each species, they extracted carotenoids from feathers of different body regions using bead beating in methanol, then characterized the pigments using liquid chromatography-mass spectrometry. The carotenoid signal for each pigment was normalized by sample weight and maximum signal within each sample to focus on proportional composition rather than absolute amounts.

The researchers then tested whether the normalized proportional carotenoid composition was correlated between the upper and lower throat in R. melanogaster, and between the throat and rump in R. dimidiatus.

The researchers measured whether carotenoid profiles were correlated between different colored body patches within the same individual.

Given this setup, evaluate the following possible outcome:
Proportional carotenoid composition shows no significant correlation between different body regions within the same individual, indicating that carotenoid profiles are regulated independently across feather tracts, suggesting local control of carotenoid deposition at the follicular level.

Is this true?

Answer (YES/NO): NO